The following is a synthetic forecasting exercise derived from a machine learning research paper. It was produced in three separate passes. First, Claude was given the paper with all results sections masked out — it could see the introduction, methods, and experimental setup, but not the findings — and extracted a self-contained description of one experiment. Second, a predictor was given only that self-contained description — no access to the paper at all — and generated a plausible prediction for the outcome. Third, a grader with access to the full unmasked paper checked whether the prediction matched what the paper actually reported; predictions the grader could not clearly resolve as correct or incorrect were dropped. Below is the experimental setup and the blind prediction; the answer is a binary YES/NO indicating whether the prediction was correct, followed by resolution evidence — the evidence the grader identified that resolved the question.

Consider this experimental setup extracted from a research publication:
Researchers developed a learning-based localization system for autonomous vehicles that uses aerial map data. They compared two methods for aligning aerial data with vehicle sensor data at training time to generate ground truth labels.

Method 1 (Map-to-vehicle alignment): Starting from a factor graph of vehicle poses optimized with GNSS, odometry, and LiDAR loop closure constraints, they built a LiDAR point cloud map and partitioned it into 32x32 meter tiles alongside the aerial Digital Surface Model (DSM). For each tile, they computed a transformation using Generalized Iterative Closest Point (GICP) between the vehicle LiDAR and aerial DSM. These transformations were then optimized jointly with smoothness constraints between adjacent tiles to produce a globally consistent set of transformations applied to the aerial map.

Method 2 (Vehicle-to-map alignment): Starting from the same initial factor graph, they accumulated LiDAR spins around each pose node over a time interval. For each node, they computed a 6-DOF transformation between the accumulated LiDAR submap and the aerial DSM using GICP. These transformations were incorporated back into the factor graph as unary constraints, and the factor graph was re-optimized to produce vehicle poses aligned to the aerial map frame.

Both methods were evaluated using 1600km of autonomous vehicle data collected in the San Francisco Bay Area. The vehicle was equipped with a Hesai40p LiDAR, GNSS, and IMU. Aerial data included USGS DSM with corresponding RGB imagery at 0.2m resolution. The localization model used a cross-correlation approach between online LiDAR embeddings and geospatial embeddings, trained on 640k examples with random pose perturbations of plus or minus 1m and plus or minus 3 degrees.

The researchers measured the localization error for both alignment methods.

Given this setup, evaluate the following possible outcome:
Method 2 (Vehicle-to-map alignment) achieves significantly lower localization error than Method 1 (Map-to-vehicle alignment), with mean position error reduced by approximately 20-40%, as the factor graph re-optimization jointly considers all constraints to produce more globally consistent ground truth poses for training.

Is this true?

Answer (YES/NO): YES